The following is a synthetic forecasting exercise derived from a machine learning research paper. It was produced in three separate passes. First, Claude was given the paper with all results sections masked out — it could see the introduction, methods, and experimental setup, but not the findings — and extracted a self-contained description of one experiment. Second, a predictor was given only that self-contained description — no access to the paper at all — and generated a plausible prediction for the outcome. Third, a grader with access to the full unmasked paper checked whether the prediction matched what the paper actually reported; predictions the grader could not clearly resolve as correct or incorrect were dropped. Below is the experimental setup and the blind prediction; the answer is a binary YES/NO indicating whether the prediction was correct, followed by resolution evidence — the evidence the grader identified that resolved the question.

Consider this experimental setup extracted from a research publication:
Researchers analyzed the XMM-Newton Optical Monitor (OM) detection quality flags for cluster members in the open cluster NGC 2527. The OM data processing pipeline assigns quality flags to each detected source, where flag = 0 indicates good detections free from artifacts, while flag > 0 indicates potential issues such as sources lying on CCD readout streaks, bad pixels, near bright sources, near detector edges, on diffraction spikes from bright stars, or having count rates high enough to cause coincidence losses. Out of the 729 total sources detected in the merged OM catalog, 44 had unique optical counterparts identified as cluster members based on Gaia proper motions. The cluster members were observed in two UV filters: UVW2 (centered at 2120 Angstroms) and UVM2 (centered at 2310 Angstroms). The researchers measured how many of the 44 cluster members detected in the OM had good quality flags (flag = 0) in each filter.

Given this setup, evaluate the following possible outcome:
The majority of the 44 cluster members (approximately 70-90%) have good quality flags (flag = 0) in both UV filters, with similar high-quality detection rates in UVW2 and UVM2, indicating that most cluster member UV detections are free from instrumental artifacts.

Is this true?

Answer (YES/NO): NO